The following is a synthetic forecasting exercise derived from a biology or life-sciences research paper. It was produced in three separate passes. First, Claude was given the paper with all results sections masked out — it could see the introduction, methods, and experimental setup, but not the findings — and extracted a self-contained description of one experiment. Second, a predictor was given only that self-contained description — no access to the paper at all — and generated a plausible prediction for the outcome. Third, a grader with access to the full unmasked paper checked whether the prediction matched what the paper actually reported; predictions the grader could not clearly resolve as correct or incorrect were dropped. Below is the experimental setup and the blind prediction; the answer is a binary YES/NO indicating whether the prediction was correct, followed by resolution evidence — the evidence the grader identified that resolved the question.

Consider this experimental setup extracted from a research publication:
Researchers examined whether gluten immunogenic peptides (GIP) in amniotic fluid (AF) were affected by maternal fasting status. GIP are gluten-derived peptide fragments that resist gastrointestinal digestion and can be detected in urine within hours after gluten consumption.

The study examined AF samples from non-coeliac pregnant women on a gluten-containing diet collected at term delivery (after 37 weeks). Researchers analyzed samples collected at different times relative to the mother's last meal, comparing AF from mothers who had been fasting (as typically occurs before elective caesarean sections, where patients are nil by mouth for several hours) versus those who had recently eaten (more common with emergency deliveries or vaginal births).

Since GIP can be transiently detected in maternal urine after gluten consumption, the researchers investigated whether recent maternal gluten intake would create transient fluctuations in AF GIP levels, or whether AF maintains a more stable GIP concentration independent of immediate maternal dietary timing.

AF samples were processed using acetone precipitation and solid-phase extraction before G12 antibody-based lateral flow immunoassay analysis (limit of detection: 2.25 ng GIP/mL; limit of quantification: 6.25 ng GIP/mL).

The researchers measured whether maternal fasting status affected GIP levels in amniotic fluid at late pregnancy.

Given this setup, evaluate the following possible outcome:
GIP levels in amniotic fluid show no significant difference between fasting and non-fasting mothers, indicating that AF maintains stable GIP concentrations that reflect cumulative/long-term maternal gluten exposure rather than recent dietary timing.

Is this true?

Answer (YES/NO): YES